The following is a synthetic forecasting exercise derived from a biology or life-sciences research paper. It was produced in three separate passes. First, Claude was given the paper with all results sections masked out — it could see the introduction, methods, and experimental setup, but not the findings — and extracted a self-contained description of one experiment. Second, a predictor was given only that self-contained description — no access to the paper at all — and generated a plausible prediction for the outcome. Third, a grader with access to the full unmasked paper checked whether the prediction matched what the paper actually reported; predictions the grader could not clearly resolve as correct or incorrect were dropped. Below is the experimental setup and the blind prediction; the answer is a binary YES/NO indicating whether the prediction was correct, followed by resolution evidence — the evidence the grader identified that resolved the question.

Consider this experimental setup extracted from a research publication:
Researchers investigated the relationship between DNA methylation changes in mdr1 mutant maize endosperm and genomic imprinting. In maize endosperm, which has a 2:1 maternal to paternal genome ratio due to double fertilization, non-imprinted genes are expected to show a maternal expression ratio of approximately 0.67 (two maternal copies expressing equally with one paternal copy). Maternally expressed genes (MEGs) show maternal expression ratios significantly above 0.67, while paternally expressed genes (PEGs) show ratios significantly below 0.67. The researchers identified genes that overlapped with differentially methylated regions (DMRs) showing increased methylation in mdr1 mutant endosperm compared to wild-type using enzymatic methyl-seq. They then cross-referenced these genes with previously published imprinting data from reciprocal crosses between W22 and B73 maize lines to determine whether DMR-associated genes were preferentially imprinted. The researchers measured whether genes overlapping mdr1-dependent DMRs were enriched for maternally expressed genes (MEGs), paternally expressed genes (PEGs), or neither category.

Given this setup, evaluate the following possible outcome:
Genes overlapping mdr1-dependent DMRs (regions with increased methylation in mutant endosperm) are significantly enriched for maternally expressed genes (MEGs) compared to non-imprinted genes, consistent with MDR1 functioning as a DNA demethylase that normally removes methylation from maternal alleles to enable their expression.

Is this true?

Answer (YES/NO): YES